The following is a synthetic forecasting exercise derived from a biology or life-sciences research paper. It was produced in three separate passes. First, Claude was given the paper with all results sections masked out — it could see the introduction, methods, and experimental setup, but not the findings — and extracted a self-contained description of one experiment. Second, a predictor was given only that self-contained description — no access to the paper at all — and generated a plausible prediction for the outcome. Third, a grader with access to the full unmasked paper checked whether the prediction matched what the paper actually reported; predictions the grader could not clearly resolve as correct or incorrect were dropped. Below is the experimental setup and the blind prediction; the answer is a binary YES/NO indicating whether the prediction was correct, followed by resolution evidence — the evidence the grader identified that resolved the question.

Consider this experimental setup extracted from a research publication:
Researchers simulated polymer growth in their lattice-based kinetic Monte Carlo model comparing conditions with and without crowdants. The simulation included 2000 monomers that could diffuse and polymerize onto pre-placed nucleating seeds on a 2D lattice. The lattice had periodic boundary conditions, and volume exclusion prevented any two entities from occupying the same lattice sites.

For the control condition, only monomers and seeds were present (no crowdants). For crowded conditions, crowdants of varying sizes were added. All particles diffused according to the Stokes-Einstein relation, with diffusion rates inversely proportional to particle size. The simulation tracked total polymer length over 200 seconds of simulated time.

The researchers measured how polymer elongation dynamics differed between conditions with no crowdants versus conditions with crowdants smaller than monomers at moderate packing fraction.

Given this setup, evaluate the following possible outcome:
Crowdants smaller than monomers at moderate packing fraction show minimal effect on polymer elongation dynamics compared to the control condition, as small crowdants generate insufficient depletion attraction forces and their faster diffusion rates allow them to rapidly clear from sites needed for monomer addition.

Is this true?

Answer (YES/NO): NO